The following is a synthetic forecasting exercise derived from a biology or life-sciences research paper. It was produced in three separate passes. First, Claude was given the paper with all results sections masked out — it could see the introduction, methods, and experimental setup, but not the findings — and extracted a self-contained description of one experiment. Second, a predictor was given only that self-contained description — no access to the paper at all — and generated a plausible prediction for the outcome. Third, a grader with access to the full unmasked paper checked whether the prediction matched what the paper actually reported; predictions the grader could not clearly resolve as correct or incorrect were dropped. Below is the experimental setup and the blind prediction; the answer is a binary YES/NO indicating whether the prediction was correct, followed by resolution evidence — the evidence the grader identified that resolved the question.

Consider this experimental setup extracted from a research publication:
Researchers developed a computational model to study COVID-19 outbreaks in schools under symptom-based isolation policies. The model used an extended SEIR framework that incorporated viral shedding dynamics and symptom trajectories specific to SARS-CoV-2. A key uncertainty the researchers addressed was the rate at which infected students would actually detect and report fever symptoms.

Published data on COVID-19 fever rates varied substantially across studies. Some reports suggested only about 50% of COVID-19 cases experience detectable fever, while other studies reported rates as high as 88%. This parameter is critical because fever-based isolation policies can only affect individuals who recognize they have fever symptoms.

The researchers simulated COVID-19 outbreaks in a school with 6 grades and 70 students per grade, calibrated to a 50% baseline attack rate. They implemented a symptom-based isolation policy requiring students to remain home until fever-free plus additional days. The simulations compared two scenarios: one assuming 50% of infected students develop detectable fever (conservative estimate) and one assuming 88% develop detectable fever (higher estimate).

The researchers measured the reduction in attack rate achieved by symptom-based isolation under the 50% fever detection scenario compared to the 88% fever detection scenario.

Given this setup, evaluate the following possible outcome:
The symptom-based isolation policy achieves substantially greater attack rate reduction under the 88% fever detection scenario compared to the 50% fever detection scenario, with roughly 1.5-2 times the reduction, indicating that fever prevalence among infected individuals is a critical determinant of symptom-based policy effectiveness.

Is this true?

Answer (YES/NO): YES